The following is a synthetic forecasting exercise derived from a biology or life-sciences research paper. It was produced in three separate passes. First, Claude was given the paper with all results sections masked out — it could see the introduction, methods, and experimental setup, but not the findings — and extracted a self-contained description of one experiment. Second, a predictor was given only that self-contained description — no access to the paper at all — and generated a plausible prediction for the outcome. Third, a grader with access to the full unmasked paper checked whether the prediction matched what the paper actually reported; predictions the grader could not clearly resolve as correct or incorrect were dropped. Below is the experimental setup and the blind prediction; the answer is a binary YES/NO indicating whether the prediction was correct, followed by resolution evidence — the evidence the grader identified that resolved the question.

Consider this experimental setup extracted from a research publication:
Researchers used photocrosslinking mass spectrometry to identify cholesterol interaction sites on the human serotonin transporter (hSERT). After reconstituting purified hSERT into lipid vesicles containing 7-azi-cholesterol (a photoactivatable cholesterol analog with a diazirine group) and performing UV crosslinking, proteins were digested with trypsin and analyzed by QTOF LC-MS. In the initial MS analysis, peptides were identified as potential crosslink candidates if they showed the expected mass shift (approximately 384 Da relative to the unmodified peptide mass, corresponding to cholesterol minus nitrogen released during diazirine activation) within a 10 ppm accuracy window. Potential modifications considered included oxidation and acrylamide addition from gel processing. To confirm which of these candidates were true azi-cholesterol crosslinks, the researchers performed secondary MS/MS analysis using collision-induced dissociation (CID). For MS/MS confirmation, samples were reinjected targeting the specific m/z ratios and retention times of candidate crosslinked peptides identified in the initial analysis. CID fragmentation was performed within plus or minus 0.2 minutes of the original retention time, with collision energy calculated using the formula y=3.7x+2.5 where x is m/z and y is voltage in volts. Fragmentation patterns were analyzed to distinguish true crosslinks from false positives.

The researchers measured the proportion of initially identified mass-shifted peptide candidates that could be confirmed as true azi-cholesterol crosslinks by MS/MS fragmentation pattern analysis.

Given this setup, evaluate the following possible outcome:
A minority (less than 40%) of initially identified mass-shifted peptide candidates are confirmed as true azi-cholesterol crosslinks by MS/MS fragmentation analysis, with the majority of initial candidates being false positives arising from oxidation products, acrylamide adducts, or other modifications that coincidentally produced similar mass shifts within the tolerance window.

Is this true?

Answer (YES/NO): NO